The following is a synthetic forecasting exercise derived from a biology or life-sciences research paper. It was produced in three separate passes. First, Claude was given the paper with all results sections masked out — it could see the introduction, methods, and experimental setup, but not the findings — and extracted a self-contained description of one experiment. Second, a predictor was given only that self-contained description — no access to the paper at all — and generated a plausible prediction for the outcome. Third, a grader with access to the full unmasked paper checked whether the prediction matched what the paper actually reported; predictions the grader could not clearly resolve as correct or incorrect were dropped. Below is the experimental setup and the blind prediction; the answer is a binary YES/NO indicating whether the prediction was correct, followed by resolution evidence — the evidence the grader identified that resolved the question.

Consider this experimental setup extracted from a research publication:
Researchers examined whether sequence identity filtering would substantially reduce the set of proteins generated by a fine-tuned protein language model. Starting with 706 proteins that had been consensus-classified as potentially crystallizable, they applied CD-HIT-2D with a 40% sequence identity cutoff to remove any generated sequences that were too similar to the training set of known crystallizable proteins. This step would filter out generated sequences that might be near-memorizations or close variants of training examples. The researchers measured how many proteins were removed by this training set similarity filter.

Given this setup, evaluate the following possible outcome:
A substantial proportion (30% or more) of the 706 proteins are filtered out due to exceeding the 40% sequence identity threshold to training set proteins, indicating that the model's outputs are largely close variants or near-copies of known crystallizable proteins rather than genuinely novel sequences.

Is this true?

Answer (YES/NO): NO